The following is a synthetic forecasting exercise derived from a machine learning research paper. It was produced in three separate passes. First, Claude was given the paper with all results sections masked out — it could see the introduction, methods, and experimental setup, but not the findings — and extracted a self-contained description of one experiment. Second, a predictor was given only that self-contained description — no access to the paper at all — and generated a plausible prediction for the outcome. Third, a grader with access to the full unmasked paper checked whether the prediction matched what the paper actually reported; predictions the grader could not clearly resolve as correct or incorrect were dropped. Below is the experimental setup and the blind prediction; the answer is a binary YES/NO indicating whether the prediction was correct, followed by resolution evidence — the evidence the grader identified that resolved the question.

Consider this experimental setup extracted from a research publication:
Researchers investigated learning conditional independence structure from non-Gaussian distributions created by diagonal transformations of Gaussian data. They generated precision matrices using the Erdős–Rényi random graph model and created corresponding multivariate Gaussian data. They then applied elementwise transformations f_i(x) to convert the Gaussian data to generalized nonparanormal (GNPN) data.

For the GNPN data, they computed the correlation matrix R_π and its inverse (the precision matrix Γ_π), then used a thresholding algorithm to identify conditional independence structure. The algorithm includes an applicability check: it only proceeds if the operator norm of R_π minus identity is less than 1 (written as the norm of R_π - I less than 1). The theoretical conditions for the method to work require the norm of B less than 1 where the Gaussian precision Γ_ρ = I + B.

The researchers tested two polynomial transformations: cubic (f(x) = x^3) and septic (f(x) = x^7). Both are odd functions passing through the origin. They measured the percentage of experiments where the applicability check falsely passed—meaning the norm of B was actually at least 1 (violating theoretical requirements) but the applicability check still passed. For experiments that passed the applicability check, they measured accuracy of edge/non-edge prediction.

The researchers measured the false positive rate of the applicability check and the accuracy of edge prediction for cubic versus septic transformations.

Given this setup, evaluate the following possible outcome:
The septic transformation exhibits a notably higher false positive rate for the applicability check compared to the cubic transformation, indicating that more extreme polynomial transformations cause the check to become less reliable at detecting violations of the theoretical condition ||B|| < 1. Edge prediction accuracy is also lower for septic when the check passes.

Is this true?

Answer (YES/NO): YES